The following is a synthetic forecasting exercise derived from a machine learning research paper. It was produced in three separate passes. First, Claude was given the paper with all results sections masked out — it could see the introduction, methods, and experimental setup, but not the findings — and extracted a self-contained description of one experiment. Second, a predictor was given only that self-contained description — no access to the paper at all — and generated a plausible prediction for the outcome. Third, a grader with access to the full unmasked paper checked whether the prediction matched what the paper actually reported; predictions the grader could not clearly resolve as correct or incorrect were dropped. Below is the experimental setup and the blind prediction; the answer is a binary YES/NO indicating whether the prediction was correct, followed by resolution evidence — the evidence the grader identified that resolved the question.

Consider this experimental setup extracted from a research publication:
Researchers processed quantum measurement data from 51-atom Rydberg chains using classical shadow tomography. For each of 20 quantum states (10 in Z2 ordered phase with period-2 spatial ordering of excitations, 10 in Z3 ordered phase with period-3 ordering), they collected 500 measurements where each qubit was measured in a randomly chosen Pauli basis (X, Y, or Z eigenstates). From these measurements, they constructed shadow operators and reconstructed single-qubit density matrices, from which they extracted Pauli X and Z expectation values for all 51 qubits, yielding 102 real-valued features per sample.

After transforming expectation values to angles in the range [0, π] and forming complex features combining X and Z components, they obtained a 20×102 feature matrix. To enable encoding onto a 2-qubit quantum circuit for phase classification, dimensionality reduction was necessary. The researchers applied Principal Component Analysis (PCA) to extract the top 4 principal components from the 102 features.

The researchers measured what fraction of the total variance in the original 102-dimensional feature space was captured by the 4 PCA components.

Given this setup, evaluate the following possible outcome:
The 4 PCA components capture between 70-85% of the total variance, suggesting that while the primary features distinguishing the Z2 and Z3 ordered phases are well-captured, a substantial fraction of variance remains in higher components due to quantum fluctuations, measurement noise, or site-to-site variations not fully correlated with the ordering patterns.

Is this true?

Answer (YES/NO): NO